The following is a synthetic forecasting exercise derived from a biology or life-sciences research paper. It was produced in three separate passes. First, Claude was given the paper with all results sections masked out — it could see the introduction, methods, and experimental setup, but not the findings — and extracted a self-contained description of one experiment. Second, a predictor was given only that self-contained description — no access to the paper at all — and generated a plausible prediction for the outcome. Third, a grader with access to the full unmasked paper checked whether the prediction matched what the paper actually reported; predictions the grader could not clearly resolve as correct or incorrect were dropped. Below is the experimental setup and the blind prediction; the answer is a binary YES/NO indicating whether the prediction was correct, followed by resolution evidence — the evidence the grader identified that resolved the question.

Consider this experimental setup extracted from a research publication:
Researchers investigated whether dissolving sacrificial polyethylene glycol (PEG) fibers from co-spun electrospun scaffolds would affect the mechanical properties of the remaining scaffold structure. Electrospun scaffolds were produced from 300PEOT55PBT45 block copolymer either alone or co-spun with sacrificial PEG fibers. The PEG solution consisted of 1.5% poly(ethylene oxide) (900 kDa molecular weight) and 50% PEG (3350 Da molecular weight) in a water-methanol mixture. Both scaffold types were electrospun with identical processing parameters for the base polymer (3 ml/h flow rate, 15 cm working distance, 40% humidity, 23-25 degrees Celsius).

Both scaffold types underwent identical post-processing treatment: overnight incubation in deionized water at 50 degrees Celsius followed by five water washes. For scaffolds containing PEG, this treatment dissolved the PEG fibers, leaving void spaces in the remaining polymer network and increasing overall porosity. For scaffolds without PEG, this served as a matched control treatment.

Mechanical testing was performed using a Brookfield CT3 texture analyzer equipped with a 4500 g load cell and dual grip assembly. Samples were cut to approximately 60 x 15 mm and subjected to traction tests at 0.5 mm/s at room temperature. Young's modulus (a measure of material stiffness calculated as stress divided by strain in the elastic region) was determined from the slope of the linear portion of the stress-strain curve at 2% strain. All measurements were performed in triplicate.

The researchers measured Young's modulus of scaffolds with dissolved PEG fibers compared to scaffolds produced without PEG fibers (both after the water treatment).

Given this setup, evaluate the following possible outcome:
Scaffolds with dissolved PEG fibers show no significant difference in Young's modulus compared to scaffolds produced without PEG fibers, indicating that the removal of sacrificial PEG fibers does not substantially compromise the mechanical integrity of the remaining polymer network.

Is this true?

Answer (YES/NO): NO